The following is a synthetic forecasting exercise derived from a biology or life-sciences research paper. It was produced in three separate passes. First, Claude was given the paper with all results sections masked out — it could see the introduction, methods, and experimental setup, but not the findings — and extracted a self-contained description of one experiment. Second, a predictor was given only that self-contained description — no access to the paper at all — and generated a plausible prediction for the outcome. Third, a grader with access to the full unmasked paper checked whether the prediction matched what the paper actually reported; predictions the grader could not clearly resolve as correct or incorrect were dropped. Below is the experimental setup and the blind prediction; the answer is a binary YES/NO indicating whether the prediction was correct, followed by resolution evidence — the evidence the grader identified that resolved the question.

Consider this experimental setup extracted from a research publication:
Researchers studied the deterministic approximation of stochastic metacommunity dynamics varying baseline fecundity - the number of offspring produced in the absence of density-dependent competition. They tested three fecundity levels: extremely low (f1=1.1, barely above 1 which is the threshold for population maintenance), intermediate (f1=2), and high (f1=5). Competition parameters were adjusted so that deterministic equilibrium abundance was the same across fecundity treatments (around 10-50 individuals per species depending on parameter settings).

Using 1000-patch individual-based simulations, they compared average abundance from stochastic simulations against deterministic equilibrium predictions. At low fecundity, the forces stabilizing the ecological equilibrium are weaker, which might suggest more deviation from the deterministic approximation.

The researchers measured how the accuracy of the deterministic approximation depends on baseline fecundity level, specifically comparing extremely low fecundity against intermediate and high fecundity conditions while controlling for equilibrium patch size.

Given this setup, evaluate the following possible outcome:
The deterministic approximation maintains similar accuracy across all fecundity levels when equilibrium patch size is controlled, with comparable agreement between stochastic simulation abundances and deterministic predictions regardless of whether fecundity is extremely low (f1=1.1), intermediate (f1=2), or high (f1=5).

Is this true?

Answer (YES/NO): YES